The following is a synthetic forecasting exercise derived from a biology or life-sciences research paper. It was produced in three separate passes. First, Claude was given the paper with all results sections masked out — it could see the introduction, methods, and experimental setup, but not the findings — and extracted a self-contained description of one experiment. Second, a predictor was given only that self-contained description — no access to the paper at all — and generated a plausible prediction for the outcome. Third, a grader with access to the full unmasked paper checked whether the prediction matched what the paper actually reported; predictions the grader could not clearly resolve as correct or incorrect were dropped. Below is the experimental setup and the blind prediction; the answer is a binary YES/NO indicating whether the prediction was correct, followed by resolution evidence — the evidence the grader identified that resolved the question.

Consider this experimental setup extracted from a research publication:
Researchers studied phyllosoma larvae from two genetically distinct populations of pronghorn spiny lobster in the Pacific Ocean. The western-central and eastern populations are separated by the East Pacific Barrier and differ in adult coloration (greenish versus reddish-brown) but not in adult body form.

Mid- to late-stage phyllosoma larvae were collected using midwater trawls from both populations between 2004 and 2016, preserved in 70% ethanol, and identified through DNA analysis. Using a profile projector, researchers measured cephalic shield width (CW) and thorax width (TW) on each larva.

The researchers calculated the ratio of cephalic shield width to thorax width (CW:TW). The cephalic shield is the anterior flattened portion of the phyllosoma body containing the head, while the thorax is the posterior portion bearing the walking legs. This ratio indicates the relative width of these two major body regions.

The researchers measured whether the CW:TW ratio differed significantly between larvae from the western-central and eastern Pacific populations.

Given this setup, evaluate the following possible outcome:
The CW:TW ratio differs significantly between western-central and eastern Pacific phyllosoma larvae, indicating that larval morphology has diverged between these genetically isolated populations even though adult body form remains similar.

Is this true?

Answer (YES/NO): YES